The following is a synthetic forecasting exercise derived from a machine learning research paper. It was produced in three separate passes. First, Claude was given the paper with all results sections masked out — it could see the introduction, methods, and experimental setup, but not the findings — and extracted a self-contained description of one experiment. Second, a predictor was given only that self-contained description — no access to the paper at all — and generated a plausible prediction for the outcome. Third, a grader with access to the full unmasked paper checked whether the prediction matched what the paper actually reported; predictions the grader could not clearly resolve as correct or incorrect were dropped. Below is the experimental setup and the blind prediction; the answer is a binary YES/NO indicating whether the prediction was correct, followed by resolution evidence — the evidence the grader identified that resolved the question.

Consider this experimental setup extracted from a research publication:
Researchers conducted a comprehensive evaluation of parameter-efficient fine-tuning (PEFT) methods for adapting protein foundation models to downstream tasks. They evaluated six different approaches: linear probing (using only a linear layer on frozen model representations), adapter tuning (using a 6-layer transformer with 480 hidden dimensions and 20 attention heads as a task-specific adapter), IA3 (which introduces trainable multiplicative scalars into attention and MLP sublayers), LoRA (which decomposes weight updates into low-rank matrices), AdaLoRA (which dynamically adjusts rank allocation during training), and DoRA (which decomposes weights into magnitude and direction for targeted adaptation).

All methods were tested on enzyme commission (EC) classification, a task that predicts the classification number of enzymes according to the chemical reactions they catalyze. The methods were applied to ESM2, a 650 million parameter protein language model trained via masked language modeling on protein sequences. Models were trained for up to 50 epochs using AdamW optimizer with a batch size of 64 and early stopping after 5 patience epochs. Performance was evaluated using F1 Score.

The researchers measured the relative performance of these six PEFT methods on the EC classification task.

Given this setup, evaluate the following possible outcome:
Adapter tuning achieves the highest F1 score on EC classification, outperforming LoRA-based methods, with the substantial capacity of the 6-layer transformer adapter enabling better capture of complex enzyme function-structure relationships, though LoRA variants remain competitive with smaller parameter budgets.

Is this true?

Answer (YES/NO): YES